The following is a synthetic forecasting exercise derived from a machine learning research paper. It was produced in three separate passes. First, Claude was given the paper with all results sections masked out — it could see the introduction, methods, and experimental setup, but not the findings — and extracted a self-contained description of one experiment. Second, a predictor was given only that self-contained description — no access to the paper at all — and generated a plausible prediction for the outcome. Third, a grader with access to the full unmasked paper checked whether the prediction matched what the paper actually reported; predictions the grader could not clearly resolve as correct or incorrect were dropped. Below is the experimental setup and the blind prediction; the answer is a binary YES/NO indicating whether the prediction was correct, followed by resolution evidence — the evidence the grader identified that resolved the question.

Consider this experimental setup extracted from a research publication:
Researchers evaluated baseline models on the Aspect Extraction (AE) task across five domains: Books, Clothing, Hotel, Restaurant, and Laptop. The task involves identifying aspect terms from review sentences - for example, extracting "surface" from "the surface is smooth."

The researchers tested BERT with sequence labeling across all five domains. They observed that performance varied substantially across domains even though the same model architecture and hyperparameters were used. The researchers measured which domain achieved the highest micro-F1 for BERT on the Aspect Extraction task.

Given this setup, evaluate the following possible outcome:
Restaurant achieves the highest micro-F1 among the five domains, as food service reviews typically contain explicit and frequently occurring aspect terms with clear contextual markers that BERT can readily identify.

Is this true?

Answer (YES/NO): NO